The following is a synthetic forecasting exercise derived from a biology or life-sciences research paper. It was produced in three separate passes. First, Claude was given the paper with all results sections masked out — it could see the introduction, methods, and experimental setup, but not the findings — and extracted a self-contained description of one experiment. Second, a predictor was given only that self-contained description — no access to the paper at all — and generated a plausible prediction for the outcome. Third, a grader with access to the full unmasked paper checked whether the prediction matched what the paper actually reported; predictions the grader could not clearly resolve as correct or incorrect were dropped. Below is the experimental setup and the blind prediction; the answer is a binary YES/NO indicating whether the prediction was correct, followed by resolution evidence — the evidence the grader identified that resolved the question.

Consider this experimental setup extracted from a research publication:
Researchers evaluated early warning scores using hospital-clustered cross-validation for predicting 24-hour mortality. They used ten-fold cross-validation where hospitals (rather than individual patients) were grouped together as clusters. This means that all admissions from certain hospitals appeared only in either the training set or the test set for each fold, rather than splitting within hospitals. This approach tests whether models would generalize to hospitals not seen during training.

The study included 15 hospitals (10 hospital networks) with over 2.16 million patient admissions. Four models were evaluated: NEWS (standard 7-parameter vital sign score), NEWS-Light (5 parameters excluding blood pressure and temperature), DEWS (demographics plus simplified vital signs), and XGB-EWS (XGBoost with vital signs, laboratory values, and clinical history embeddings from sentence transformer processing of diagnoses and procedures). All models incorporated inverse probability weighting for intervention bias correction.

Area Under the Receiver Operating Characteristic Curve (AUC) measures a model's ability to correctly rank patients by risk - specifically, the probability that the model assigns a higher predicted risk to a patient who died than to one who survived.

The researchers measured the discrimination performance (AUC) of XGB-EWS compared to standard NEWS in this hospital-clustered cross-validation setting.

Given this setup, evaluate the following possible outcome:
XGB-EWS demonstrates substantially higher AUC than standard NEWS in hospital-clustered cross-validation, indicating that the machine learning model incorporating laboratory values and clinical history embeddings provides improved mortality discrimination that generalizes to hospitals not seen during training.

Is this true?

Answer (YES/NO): YES